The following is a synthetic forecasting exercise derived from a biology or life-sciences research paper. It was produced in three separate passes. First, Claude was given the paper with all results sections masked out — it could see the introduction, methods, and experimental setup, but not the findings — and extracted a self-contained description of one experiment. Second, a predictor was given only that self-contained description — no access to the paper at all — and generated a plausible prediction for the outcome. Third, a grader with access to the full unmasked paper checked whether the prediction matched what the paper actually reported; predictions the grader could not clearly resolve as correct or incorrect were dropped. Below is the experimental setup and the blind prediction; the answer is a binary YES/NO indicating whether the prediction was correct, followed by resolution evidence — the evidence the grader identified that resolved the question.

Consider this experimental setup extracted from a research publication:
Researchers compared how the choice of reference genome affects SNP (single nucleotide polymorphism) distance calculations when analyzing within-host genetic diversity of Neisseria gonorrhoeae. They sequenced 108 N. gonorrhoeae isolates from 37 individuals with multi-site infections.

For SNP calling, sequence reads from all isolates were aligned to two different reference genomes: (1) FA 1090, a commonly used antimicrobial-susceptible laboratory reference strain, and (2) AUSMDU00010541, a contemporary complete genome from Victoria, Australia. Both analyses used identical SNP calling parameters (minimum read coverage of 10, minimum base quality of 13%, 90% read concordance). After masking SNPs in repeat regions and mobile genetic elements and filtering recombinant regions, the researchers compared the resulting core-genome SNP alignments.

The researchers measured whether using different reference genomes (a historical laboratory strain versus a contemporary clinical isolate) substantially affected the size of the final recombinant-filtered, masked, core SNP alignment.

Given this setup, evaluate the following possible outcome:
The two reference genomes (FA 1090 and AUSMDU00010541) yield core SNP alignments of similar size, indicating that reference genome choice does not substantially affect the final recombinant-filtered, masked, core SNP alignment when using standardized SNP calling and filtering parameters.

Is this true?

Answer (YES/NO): YES